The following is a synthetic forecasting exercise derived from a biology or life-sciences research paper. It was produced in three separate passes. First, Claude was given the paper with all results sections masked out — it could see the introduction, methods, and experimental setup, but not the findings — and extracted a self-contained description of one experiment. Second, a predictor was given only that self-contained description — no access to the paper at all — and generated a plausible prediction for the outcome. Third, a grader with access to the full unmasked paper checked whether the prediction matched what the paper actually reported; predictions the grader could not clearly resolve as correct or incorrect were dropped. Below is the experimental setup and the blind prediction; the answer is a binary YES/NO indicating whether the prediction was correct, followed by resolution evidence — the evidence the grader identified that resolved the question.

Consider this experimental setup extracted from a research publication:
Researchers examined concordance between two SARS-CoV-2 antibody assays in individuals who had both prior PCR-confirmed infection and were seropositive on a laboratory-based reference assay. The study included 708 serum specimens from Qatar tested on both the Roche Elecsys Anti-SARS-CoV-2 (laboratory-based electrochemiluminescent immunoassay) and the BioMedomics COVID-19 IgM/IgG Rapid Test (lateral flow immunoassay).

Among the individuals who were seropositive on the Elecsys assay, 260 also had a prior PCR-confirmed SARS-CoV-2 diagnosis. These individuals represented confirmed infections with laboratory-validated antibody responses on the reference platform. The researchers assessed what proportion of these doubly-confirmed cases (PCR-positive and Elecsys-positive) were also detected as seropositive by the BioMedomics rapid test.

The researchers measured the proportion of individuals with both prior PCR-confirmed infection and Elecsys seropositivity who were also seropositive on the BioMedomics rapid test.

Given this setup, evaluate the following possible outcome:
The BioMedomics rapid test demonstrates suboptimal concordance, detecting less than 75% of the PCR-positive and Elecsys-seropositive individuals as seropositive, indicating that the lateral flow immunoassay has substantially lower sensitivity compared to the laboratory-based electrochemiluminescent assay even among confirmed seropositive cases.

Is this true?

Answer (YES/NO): NO